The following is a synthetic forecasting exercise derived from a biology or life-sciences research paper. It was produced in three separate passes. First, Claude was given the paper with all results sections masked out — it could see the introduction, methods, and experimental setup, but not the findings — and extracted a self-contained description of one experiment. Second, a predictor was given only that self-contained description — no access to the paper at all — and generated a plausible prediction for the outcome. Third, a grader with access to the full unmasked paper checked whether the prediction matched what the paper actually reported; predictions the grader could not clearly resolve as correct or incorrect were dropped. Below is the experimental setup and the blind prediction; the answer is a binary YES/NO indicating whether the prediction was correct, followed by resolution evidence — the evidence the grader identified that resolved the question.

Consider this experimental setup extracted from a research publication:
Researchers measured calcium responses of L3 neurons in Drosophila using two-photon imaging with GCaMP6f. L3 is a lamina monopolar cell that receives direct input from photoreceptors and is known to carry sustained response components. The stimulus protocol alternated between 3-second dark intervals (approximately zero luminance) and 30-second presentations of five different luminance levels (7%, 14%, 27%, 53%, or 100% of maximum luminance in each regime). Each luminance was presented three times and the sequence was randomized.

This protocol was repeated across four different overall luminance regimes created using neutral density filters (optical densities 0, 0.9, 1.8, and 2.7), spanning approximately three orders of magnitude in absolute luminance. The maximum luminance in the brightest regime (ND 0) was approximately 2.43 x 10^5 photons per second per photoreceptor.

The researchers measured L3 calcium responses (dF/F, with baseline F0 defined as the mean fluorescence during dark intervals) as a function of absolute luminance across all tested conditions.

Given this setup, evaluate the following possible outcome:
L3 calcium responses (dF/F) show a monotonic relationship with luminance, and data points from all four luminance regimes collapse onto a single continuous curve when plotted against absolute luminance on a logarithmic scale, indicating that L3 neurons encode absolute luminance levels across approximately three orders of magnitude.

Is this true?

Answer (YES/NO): NO